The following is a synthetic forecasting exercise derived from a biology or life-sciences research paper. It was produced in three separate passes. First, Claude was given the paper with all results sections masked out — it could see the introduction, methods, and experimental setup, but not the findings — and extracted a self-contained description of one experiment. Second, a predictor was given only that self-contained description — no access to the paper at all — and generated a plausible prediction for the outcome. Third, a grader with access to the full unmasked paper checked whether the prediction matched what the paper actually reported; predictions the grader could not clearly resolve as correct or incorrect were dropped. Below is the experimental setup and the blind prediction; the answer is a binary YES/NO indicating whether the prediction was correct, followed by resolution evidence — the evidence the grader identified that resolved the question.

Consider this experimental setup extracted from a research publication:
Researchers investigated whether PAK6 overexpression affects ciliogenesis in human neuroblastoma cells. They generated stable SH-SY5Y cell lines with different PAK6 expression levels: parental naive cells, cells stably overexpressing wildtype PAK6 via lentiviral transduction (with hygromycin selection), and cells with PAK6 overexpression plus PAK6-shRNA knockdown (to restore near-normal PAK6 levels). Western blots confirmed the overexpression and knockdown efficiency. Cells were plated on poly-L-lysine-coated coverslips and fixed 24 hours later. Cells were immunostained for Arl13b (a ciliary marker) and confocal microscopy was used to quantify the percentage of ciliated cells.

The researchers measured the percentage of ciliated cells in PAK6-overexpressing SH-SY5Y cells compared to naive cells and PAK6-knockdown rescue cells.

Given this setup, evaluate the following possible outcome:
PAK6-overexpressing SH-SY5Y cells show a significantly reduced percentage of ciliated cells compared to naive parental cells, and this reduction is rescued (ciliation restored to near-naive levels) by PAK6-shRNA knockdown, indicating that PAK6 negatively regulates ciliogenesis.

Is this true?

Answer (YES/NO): NO